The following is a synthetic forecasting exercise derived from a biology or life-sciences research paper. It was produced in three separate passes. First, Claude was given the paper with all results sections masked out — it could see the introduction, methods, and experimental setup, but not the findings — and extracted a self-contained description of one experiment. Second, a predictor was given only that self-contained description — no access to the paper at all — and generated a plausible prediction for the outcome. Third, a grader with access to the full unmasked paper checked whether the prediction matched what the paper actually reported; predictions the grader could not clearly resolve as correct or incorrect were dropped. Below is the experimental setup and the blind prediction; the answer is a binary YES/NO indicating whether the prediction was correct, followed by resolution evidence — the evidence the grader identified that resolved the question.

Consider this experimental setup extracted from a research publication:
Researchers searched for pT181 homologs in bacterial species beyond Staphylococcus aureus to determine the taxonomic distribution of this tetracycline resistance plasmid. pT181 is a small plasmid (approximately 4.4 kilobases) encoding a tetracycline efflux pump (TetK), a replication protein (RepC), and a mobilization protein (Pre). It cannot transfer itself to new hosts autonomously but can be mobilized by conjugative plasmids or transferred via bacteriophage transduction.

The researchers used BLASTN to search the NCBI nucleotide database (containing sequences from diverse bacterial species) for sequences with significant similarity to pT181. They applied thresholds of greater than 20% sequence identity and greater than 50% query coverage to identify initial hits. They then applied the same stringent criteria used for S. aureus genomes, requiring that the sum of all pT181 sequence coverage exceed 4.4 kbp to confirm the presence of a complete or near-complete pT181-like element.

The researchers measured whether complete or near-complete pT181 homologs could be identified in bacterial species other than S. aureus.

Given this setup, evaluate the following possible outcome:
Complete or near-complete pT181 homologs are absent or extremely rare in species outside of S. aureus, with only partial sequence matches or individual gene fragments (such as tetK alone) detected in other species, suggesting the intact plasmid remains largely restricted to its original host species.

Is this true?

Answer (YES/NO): NO